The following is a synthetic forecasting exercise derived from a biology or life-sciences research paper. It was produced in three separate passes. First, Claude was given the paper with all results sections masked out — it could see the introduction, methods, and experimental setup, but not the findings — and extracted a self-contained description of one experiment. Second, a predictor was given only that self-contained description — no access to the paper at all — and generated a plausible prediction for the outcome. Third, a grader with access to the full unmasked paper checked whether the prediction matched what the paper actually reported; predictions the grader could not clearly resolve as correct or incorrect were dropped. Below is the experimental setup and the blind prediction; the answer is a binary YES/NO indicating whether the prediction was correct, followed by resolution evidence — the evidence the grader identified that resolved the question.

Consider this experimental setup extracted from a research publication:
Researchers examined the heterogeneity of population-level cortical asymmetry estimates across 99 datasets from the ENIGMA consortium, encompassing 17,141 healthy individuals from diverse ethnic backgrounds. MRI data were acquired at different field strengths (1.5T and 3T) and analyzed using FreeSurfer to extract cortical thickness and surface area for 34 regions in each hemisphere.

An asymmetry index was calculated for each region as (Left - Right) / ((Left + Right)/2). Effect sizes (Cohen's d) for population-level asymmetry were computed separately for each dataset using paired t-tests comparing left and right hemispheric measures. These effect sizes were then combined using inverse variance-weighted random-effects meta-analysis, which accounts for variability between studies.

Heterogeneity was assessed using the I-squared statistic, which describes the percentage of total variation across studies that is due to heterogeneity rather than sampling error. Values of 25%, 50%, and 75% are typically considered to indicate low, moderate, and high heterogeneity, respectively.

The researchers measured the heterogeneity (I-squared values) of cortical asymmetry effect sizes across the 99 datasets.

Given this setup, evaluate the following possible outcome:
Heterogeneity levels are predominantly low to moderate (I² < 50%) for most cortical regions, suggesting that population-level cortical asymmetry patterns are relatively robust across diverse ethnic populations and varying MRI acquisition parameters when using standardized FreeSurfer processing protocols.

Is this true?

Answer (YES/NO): NO